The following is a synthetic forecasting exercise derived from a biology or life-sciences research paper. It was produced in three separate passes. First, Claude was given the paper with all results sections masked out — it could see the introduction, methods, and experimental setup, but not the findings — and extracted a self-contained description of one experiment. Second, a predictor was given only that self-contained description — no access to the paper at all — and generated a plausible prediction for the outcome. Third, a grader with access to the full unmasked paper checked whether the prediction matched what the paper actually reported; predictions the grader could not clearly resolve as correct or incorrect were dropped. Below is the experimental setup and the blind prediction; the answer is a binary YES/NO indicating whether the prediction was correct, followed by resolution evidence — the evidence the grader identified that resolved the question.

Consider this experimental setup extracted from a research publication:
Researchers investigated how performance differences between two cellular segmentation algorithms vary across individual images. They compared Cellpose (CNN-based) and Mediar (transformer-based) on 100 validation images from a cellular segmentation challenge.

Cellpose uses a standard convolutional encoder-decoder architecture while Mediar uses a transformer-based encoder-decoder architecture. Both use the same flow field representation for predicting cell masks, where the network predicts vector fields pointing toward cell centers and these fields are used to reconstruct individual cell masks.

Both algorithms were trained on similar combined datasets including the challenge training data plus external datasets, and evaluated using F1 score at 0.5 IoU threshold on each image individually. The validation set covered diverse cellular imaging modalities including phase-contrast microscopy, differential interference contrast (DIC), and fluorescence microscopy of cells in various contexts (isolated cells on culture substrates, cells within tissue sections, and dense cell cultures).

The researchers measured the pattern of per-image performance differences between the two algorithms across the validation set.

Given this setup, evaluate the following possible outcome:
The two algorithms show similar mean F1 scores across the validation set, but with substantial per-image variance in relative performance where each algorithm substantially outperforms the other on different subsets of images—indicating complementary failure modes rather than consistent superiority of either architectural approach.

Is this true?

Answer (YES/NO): NO